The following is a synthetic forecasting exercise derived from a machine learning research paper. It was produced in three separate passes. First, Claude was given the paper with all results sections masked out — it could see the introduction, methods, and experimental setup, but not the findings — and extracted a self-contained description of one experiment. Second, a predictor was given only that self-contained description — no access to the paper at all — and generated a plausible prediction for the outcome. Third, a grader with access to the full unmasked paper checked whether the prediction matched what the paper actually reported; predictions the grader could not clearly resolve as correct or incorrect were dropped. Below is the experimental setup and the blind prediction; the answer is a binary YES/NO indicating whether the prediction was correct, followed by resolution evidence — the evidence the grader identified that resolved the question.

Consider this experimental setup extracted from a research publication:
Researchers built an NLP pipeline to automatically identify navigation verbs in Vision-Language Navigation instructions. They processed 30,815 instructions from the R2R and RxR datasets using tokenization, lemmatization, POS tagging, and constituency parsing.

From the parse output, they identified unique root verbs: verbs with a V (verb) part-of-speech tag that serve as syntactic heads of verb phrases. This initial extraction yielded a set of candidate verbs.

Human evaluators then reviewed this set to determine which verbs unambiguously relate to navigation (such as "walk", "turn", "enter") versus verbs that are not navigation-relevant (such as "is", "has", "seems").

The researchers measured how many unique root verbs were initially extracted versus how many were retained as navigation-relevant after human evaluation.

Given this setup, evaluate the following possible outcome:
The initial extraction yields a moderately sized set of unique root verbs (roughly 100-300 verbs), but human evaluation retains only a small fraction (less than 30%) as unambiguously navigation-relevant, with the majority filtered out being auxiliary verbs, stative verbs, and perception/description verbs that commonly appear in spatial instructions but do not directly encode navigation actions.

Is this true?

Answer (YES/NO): NO